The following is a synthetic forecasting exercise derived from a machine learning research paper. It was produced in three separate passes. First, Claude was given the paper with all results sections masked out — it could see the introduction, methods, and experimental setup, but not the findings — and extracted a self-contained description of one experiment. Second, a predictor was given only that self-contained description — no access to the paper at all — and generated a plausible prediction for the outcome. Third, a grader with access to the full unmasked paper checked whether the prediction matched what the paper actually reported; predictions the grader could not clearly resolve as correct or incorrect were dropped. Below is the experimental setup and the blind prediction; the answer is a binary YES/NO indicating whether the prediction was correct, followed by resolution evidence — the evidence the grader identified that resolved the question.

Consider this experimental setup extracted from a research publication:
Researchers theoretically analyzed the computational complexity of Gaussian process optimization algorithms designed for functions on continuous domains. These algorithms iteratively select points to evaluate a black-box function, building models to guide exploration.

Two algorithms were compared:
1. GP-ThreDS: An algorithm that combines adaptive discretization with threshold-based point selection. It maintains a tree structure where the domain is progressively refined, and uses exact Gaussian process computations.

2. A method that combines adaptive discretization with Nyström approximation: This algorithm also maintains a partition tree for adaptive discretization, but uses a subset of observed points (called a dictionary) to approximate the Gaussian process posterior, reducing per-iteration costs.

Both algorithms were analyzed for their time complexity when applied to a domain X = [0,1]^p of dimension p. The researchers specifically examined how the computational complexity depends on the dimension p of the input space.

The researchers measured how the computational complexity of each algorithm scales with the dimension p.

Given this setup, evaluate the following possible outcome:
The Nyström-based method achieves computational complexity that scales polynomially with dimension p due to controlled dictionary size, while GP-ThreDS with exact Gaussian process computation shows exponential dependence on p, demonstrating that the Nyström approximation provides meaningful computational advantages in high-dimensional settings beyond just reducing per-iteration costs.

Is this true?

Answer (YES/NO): NO